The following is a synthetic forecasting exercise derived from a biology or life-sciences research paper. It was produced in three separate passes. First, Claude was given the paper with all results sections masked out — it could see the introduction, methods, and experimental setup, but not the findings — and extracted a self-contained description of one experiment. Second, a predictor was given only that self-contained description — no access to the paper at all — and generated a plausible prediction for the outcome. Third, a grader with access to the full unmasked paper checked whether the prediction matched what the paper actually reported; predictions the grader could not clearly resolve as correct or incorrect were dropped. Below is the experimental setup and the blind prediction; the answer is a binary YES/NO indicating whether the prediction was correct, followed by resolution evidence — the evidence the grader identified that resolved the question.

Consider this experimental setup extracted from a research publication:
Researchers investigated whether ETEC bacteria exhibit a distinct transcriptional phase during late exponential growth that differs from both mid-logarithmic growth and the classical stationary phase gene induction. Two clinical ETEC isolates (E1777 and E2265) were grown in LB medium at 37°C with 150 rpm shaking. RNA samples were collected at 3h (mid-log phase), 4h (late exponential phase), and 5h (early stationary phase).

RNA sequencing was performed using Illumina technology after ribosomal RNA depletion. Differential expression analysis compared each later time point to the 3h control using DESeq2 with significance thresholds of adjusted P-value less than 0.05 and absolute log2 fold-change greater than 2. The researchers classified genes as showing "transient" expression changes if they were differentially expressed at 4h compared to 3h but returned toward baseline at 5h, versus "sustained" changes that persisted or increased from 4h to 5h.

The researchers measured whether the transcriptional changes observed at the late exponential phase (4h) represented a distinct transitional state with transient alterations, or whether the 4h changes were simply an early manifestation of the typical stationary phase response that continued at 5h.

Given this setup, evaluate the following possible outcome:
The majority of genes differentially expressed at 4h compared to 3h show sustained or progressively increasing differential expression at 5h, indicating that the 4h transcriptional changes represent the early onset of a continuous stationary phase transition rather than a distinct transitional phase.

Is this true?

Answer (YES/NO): NO